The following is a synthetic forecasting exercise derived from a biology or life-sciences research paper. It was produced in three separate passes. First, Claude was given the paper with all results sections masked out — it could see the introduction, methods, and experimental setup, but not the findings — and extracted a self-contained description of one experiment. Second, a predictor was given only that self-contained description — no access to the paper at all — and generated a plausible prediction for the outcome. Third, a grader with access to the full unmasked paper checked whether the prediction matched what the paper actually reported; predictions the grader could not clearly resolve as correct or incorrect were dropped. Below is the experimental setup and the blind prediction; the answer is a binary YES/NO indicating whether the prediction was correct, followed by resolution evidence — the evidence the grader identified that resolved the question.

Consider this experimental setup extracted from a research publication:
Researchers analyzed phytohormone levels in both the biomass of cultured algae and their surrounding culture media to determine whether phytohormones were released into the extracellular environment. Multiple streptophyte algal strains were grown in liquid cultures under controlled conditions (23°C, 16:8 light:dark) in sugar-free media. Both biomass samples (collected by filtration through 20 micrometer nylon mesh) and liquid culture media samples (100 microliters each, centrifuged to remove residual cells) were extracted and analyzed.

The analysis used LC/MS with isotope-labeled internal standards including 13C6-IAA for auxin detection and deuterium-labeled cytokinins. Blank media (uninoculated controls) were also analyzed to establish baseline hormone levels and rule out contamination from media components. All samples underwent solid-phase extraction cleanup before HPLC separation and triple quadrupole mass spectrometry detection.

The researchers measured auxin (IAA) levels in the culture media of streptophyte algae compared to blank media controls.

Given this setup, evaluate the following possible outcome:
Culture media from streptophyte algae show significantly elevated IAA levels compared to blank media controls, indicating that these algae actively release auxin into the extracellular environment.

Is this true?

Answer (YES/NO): YES